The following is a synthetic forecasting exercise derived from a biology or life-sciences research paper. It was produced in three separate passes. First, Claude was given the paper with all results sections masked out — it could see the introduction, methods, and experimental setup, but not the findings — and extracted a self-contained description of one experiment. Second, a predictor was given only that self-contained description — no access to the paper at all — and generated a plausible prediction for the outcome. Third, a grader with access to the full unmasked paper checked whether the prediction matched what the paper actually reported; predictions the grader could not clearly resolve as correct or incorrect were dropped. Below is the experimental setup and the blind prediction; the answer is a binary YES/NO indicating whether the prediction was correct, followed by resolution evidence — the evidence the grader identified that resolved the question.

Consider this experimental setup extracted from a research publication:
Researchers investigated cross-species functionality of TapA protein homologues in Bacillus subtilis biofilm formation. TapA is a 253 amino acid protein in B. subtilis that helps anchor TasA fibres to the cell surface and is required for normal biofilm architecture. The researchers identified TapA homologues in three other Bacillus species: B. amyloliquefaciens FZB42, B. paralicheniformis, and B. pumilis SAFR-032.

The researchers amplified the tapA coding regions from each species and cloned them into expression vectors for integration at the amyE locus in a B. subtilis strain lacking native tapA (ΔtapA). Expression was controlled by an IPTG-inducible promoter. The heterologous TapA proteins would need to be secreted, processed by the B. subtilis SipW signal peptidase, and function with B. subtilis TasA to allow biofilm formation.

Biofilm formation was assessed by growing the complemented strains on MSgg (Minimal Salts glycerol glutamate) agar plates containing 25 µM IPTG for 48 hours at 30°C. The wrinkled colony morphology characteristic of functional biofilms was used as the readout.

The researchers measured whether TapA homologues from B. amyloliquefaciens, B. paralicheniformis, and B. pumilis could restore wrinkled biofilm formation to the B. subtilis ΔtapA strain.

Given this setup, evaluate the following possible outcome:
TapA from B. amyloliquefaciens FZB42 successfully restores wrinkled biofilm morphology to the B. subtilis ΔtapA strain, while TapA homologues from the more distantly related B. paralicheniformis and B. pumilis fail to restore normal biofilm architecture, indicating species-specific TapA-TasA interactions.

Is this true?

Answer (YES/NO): NO